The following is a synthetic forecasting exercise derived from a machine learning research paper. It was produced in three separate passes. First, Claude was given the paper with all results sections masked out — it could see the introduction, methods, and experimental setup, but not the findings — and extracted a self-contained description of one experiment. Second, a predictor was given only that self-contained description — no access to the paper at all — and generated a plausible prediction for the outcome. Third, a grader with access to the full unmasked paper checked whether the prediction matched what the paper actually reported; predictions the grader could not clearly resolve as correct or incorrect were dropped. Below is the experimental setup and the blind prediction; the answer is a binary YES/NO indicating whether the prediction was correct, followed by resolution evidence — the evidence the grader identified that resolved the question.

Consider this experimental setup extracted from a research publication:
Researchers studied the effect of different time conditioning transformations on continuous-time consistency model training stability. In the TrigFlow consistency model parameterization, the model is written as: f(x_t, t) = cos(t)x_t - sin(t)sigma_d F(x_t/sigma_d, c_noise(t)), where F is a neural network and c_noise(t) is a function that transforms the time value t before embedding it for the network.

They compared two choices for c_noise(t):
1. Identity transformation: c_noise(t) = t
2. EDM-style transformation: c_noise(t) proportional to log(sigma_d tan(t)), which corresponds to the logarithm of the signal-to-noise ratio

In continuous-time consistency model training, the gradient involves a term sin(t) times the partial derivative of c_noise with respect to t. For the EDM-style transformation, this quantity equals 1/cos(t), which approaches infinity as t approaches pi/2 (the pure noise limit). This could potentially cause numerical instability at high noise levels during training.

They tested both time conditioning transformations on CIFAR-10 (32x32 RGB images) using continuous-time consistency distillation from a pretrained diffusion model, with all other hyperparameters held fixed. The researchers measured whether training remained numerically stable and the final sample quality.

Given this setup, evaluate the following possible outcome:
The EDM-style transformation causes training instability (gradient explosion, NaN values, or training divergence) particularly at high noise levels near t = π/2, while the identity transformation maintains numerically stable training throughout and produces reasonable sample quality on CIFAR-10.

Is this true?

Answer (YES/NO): YES